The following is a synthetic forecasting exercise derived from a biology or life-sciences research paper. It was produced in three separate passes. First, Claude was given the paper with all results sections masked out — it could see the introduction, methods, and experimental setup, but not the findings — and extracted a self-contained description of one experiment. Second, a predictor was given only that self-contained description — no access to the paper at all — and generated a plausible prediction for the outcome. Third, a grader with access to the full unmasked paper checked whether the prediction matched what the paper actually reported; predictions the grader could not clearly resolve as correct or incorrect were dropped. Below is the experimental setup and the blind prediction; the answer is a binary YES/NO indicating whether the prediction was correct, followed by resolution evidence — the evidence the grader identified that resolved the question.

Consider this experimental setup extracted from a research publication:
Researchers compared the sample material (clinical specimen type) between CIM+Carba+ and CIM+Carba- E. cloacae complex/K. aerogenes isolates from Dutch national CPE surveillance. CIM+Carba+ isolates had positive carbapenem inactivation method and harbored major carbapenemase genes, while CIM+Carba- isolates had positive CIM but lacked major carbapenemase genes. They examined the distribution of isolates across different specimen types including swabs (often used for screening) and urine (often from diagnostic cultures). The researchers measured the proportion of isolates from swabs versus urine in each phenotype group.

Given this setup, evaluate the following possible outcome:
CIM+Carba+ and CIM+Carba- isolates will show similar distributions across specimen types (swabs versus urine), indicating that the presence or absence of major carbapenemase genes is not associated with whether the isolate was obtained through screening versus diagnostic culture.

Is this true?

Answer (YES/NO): NO